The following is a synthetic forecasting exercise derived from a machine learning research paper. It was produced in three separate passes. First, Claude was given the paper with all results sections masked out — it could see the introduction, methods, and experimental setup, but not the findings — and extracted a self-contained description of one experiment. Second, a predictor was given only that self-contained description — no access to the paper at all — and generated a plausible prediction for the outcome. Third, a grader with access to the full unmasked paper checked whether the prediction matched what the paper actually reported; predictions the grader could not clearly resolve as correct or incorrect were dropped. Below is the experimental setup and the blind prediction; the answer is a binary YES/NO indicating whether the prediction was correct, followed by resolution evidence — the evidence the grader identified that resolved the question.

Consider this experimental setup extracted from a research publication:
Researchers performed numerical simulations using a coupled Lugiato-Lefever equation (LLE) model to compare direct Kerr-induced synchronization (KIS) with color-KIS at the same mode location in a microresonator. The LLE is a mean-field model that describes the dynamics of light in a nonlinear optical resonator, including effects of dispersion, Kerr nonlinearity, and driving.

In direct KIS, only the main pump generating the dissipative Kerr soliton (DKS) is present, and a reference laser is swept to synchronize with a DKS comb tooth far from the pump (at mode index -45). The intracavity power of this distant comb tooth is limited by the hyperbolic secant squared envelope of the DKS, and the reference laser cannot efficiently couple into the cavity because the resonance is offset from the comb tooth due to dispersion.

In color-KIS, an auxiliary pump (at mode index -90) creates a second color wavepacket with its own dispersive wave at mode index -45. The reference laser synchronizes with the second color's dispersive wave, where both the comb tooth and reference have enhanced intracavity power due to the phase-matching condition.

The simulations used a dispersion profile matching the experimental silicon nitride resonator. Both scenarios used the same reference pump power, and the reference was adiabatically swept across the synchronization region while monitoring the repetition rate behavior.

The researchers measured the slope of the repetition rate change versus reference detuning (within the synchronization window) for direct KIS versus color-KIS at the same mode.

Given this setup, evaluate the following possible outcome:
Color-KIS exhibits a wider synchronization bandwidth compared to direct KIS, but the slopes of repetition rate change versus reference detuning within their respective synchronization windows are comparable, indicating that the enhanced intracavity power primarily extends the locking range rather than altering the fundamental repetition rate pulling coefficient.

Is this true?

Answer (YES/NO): YES